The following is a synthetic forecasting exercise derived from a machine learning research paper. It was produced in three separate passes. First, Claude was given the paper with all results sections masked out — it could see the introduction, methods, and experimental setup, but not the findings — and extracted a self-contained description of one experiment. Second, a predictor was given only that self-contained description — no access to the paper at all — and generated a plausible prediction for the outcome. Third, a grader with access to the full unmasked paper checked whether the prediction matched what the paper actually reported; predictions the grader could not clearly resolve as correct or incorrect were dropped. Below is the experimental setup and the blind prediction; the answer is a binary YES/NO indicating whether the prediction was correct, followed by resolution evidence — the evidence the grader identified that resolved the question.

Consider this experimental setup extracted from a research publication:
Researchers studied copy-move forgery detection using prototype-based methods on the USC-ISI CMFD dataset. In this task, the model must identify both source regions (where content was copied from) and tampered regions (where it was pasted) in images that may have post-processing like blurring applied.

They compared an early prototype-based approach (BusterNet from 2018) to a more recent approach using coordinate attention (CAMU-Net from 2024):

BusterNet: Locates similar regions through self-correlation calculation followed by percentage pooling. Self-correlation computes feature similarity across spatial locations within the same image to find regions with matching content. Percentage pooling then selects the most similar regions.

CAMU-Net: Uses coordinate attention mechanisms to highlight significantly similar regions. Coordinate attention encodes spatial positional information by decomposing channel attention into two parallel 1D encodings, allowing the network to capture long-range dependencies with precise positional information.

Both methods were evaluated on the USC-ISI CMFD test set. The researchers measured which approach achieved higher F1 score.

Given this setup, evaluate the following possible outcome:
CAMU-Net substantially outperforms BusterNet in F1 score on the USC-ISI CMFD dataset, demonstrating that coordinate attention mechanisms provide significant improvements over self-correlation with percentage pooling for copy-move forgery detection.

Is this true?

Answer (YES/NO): NO